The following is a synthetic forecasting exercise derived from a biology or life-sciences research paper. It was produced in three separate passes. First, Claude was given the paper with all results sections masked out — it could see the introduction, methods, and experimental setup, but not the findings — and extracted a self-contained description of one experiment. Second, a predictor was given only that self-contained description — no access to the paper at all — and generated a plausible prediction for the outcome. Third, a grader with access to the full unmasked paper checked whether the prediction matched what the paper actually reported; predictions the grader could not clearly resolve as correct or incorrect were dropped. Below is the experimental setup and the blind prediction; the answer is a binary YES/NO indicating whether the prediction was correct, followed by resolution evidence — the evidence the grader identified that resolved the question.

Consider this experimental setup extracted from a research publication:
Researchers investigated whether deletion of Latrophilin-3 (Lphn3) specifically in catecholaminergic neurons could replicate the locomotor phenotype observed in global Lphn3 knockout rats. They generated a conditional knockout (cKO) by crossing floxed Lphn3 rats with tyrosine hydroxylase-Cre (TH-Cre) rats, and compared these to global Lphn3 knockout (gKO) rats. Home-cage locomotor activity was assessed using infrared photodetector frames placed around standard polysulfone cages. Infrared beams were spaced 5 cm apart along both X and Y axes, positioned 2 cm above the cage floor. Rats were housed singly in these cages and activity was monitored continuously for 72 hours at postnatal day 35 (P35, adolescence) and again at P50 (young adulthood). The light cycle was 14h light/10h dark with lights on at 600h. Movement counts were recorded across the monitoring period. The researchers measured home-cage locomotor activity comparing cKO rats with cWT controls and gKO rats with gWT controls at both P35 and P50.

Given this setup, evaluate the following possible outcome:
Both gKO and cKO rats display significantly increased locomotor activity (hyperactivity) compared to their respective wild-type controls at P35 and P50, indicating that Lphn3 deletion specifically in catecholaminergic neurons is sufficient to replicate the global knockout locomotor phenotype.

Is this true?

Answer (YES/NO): NO